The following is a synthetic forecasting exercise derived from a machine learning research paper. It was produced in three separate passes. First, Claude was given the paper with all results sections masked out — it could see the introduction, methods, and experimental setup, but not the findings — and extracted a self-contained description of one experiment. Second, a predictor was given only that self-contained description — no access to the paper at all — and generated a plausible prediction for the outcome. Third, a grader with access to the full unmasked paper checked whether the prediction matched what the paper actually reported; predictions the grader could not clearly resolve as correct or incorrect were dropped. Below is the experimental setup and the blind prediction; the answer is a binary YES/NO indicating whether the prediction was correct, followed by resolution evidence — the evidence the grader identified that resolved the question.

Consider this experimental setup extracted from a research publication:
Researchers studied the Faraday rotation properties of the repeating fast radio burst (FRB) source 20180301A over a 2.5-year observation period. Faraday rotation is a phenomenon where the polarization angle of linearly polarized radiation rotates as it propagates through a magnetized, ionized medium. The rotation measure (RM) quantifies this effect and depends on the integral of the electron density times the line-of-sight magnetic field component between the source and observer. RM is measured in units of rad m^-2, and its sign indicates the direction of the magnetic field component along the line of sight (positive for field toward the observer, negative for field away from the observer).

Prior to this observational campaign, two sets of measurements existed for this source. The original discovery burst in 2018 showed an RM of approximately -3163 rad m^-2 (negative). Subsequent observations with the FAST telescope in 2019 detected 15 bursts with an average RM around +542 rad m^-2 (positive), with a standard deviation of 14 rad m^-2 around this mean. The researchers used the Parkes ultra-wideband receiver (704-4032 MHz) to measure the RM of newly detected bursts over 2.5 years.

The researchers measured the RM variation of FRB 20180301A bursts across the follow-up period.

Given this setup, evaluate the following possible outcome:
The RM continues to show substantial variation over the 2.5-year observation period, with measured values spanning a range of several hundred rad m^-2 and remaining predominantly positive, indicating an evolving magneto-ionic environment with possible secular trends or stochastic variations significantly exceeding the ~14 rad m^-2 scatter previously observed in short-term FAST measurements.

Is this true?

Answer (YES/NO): NO